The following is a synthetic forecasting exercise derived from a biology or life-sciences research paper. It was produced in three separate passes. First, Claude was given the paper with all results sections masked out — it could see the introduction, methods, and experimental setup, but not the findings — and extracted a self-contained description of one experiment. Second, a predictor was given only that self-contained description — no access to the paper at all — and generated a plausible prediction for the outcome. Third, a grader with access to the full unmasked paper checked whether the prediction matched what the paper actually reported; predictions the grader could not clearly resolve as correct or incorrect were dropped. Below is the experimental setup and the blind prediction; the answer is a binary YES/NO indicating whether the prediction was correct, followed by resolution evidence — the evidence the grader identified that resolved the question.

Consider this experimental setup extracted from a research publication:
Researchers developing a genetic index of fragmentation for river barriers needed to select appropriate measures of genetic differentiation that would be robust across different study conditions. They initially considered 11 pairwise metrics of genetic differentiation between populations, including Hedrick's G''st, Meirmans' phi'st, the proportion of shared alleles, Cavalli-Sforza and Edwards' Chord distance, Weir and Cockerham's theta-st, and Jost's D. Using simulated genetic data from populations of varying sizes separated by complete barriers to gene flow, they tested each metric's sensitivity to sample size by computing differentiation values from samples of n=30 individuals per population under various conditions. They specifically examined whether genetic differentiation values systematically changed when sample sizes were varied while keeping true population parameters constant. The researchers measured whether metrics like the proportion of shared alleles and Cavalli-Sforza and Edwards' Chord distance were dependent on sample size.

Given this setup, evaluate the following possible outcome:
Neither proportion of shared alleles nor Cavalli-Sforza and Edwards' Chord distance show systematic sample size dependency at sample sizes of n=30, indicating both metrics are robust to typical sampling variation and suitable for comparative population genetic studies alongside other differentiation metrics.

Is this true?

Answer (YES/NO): NO